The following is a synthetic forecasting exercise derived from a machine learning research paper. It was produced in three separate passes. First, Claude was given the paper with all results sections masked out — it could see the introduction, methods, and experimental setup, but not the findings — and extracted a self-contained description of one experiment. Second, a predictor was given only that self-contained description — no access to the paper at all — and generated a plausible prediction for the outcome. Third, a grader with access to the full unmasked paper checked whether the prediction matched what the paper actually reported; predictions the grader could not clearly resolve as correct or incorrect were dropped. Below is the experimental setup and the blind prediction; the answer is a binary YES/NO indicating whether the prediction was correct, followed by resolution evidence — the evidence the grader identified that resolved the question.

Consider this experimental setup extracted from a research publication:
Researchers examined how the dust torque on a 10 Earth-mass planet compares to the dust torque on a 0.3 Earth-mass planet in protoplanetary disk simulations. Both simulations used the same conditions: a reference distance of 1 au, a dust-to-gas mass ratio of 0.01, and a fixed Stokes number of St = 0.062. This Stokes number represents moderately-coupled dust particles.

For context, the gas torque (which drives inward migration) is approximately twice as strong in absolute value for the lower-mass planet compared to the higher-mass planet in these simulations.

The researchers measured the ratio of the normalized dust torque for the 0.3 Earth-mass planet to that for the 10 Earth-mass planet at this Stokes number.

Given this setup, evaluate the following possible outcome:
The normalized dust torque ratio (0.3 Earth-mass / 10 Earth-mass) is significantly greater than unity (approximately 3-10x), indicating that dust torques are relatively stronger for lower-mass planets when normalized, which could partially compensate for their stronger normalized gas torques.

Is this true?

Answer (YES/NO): NO